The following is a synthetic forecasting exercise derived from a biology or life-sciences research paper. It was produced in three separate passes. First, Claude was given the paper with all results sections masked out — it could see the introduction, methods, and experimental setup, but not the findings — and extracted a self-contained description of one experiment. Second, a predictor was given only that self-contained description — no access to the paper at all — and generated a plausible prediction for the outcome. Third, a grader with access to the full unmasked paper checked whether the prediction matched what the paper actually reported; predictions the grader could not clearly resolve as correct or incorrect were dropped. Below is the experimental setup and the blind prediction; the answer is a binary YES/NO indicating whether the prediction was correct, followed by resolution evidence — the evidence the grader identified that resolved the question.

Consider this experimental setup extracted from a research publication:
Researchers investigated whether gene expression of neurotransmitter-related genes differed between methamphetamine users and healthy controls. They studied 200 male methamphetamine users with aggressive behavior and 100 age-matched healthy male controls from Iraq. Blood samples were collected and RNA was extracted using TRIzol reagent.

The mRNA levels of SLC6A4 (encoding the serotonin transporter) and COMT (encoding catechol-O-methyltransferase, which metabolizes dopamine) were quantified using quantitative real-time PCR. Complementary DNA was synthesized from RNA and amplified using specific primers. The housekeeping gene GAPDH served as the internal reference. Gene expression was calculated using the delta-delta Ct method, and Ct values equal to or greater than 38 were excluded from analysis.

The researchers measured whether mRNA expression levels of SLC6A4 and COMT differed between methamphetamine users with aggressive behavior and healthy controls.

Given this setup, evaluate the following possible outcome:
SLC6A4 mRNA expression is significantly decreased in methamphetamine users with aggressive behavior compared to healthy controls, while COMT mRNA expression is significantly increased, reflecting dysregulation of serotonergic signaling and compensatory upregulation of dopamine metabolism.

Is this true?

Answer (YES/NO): NO